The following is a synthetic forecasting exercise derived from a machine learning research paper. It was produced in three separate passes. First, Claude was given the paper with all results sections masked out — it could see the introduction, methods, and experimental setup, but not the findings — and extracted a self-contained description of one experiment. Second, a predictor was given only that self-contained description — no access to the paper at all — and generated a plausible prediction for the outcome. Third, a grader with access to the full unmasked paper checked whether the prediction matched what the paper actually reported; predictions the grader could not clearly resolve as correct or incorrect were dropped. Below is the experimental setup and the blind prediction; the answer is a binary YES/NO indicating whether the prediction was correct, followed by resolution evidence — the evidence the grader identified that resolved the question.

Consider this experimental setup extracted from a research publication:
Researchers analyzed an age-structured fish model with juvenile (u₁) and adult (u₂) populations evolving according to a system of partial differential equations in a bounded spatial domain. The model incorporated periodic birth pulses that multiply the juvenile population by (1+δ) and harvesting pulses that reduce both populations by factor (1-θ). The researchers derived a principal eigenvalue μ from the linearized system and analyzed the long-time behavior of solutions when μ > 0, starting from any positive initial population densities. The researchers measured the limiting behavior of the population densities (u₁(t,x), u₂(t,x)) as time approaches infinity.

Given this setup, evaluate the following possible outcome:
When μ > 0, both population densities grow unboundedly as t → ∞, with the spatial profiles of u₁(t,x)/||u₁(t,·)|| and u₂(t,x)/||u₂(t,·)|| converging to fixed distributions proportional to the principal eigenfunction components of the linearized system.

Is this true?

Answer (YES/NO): NO